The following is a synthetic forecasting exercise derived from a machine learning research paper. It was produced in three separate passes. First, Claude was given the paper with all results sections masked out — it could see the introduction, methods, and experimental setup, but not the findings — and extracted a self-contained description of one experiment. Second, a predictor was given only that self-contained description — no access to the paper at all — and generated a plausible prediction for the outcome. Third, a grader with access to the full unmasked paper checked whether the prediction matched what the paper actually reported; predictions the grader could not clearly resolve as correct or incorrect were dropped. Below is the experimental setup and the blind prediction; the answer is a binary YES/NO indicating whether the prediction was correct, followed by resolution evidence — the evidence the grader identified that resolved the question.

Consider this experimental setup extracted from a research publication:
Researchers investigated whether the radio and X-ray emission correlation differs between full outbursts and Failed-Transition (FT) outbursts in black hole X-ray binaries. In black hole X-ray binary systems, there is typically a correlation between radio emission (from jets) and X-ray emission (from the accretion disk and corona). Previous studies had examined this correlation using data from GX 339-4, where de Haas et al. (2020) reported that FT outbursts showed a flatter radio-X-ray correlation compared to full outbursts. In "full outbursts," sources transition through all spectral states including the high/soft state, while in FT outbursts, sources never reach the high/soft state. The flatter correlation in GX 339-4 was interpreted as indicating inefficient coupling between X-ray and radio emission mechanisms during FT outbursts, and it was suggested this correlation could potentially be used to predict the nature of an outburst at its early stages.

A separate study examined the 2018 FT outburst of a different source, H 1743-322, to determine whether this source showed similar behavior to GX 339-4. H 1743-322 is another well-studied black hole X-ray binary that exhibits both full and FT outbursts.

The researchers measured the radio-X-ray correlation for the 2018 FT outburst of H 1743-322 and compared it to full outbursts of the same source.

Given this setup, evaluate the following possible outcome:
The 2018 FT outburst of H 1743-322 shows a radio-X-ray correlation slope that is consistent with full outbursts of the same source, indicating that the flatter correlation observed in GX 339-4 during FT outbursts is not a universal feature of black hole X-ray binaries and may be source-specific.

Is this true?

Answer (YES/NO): YES